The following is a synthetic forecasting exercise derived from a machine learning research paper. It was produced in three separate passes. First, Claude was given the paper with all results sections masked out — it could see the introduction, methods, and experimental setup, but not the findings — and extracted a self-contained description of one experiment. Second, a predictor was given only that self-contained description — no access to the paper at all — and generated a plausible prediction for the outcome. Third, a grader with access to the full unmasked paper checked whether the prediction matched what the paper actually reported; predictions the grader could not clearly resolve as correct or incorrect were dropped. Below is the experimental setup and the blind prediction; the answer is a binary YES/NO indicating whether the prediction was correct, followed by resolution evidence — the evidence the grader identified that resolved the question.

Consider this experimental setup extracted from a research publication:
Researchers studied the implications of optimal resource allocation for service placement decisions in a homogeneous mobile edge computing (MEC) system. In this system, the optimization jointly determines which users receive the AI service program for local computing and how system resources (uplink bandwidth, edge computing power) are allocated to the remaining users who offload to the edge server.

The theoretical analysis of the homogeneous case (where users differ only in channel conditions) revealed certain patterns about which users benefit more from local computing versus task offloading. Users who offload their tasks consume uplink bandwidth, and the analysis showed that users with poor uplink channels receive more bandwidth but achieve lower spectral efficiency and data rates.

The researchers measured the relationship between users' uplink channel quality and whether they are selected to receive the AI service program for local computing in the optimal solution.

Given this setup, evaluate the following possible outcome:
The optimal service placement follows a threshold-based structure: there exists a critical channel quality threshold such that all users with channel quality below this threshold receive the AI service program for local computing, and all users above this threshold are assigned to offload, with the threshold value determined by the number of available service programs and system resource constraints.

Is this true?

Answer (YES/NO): NO